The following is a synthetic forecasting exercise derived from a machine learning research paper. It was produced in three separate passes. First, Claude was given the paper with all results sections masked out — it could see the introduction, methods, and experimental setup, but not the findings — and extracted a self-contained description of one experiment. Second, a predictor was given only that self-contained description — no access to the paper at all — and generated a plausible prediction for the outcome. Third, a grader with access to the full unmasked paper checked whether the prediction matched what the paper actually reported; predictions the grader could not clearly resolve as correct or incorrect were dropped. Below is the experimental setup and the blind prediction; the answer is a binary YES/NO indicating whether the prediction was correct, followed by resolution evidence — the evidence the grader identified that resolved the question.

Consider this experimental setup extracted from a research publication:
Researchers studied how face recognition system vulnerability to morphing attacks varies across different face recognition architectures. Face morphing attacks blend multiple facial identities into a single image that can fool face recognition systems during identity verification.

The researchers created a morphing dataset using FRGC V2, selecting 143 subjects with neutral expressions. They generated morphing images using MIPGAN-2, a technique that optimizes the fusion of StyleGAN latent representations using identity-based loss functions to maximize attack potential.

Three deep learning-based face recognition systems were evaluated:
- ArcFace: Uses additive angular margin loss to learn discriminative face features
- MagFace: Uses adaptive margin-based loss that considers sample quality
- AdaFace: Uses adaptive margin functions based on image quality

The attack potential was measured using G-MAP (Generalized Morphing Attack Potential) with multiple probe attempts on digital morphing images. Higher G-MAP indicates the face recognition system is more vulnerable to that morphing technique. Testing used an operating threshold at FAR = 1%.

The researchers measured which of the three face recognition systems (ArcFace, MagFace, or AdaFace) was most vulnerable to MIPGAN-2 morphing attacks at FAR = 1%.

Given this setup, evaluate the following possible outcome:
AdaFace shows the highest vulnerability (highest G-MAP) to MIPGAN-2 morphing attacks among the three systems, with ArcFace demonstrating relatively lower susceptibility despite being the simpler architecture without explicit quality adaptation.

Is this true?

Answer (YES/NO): NO